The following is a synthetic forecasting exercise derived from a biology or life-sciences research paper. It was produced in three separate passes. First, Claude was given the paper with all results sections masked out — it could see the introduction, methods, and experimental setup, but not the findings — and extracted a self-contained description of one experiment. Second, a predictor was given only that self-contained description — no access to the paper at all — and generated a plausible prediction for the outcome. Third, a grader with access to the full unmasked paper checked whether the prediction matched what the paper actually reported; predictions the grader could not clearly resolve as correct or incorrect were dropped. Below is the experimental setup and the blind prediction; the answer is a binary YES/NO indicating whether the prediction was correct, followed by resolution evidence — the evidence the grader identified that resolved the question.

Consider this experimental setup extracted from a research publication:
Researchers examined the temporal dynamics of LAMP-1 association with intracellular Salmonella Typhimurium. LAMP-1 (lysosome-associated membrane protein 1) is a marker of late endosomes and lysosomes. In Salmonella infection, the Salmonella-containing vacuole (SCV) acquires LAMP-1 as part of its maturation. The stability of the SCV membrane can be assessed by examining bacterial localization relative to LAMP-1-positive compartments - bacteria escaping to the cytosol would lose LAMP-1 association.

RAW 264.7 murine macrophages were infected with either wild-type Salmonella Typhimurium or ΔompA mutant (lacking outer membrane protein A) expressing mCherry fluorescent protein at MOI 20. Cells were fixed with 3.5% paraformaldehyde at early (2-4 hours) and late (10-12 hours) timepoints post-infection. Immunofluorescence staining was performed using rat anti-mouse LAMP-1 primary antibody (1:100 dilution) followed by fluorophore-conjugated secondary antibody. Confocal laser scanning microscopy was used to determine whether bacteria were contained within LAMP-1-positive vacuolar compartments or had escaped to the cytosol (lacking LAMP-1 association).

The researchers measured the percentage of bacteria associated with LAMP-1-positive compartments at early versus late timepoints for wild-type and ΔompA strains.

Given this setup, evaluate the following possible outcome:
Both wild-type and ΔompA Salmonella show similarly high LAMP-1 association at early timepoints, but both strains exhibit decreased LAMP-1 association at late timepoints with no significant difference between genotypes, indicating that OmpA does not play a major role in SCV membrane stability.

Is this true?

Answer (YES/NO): NO